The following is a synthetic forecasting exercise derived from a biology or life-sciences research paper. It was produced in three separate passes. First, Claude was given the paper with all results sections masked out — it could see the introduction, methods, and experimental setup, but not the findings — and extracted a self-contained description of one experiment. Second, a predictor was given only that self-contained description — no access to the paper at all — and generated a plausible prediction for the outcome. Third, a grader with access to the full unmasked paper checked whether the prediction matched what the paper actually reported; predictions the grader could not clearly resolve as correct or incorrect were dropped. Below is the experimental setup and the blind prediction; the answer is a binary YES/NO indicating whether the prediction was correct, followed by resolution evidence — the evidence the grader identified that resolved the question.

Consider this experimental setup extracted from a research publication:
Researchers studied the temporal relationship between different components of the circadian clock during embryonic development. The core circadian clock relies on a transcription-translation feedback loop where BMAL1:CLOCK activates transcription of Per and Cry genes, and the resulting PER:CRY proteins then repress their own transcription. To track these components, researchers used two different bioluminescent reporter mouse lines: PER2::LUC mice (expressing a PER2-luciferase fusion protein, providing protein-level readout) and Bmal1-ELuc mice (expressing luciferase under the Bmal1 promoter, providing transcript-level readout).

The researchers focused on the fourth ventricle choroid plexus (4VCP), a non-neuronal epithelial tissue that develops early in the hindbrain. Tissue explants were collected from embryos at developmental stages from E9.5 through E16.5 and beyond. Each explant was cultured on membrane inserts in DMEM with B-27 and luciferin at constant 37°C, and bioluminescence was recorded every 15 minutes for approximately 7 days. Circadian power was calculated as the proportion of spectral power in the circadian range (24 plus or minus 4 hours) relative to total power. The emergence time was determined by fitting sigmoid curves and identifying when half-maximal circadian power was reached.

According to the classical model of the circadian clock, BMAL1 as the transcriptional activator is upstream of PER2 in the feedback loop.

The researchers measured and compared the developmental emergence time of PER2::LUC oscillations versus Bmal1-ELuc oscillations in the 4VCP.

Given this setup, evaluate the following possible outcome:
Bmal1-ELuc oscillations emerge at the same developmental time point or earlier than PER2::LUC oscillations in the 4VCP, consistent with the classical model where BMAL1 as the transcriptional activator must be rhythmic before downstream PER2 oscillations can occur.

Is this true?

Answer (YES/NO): NO